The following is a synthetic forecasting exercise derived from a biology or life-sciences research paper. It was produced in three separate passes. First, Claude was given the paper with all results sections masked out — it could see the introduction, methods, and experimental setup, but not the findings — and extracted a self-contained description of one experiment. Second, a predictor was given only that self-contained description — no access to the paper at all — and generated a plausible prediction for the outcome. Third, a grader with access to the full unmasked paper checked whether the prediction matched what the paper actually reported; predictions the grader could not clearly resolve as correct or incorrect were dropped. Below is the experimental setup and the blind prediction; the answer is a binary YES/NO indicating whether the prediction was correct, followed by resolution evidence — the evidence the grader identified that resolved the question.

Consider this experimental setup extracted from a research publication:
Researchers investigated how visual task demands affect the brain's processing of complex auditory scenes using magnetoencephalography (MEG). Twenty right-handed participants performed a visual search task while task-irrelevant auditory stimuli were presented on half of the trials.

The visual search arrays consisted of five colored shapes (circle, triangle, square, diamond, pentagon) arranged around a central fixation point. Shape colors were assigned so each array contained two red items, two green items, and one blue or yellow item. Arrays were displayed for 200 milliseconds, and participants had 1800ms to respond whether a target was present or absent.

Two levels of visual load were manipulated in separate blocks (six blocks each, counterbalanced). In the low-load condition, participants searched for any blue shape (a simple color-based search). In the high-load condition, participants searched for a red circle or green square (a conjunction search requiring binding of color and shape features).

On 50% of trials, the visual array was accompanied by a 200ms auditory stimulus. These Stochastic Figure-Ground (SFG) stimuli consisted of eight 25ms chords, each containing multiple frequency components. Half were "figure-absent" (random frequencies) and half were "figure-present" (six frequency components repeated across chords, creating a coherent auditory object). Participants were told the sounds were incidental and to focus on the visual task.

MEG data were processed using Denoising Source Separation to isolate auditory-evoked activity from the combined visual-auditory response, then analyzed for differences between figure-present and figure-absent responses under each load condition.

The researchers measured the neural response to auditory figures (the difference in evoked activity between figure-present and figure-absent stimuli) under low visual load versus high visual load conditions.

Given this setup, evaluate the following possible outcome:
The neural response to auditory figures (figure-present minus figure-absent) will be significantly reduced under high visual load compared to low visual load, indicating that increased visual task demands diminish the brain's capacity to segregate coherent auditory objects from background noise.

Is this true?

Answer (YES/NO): YES